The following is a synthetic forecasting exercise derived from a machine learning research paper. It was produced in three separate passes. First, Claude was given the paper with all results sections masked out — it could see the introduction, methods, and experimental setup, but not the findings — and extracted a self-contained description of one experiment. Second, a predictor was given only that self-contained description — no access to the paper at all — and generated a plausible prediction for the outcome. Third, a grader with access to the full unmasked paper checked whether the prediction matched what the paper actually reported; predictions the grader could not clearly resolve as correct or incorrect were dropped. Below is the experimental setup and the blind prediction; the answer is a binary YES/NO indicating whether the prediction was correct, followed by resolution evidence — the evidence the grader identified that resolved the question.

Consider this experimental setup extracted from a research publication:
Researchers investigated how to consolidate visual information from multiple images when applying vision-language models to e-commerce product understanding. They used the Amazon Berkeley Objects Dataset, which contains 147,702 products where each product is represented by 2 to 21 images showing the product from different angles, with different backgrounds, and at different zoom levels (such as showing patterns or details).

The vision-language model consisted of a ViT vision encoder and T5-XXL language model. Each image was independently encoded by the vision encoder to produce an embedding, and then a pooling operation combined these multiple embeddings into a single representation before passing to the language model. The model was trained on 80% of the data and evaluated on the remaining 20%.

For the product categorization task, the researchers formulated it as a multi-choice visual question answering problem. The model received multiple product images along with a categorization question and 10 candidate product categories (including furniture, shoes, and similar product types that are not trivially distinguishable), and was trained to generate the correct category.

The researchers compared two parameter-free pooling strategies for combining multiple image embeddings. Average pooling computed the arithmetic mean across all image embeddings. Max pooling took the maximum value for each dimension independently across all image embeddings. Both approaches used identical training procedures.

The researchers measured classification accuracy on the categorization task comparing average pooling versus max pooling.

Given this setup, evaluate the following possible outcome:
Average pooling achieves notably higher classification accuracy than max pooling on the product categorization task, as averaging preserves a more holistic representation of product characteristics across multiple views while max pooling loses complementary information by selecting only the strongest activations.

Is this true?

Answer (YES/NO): YES